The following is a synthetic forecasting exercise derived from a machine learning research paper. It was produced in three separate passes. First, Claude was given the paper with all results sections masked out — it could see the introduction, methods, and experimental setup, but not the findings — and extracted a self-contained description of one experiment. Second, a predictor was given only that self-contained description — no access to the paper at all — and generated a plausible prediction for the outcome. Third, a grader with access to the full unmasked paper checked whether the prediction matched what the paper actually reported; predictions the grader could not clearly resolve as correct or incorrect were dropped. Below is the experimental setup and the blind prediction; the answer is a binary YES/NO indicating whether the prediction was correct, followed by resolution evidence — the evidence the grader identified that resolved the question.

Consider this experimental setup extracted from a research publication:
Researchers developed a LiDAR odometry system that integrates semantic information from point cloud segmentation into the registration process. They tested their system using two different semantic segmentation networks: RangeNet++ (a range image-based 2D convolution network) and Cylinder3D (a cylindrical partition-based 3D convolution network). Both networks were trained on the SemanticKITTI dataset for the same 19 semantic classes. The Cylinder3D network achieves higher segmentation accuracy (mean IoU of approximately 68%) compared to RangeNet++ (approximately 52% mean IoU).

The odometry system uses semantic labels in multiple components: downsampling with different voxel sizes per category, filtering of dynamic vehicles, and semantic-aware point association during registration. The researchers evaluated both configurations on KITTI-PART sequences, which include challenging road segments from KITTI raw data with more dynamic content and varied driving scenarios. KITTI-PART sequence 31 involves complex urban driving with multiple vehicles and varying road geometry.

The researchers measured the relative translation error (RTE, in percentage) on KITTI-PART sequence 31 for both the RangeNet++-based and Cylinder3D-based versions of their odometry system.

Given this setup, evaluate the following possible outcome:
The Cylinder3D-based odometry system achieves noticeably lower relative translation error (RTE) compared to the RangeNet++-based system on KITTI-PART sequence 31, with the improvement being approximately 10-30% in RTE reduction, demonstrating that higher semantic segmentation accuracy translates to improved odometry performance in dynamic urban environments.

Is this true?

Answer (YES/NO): YES